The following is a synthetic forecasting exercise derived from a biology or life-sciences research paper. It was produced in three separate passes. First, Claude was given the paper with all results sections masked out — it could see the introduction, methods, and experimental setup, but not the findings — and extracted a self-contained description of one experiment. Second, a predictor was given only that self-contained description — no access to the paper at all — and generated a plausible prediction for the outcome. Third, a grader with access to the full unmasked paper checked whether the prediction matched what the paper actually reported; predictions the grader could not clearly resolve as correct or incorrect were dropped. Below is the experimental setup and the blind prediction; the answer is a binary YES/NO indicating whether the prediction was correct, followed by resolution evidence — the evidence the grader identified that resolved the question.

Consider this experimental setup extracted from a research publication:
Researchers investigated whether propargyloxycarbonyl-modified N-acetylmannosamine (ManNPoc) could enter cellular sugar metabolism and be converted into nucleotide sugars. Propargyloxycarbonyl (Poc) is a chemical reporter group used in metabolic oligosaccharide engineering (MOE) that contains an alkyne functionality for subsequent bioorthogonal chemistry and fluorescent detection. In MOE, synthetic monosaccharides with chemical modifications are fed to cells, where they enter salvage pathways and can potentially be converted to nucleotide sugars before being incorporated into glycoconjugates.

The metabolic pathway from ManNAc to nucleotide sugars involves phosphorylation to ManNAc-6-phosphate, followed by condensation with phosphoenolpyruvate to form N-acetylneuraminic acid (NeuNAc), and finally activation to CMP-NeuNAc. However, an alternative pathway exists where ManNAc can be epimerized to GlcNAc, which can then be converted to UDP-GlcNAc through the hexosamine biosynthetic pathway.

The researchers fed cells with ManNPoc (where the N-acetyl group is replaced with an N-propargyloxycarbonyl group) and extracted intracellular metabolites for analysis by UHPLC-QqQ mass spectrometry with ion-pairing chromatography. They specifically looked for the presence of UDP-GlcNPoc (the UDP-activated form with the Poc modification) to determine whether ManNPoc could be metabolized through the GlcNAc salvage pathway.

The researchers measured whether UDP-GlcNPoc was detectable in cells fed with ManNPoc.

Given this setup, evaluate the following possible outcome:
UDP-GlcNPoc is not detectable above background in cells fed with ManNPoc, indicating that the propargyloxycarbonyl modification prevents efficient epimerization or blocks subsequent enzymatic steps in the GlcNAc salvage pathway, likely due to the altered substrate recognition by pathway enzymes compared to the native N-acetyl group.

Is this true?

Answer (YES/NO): NO